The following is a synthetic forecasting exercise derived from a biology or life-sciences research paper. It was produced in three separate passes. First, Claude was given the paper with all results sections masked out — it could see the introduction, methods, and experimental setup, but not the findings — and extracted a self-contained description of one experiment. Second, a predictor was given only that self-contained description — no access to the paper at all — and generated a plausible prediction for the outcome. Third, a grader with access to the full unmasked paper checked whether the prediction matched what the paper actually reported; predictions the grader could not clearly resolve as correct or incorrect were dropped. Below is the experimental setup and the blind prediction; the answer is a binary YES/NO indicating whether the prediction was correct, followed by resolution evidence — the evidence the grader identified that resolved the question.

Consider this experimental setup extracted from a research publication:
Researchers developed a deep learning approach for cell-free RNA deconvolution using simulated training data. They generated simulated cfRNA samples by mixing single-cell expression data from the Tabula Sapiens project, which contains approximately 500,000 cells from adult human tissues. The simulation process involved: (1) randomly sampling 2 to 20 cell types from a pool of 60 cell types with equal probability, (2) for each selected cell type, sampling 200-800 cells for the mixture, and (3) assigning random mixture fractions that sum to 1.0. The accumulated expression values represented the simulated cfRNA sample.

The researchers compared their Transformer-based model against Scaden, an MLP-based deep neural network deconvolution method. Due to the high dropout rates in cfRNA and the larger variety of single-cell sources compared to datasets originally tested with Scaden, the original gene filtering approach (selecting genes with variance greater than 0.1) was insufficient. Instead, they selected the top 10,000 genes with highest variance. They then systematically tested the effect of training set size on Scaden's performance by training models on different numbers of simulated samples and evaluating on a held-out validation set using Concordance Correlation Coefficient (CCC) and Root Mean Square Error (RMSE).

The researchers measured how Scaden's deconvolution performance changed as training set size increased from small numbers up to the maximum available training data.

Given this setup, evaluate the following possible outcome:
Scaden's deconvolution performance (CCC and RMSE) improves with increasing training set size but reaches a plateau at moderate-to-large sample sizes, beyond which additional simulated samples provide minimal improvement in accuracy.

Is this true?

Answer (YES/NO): YES